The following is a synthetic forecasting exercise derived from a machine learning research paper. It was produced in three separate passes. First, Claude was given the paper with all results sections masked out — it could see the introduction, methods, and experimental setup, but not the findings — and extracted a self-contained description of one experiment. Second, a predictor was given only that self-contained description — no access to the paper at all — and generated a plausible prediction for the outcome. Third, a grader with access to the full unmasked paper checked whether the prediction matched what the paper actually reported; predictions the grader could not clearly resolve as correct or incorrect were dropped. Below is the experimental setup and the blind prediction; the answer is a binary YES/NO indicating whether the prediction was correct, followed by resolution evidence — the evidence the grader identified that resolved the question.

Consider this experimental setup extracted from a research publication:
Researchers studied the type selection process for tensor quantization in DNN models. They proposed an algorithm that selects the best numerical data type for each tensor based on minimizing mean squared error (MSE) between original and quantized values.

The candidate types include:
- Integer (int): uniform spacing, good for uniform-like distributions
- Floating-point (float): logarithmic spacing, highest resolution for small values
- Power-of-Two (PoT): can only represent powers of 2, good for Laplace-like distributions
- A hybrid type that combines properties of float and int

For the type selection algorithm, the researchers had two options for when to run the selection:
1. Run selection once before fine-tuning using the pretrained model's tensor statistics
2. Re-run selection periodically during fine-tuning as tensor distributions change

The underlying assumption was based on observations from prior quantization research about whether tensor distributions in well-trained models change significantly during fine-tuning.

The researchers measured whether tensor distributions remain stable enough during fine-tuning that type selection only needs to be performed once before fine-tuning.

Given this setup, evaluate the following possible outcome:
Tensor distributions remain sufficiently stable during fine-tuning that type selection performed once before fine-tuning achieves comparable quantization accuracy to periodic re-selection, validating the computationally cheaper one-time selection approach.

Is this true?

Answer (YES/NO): YES